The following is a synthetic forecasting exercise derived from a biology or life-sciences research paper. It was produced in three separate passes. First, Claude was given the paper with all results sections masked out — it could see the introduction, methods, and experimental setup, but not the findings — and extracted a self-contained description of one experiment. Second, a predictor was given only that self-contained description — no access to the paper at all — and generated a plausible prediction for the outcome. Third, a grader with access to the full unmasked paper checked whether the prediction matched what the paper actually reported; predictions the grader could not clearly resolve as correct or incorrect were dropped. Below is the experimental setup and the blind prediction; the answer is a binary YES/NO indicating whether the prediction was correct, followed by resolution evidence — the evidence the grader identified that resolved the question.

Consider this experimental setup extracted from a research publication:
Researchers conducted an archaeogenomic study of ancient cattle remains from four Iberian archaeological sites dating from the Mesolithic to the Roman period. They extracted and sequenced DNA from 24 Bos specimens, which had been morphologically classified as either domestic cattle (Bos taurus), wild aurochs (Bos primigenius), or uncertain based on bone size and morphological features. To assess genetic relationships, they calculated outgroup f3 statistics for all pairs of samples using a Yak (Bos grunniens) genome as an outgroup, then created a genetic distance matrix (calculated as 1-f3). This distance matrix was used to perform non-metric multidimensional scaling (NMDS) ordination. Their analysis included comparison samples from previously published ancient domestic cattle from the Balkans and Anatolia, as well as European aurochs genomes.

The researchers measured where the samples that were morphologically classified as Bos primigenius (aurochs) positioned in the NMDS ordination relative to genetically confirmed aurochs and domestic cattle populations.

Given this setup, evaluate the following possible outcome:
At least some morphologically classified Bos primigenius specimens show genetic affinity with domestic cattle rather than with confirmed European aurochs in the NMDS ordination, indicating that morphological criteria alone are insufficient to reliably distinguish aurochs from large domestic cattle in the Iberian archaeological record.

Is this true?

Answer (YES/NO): YES